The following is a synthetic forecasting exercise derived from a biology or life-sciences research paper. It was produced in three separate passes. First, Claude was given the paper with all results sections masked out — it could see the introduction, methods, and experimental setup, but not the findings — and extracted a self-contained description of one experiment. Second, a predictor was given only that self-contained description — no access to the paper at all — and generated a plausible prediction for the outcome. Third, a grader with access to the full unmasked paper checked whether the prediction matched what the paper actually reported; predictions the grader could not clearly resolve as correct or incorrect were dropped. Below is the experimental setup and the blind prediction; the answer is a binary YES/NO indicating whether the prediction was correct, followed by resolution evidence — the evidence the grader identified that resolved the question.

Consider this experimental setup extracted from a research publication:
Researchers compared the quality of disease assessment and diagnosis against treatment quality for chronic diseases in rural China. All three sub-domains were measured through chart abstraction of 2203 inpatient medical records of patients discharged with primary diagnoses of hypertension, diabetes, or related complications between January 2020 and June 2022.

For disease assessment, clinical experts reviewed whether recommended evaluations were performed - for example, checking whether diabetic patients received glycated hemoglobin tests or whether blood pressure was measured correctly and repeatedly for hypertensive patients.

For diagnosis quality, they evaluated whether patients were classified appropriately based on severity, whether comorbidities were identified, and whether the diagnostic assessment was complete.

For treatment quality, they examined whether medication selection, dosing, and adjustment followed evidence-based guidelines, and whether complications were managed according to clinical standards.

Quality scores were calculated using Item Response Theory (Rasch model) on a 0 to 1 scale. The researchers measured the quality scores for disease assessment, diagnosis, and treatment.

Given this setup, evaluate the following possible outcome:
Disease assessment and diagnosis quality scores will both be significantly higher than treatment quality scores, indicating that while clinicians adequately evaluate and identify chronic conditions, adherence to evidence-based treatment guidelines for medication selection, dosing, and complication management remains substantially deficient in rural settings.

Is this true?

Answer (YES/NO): YES